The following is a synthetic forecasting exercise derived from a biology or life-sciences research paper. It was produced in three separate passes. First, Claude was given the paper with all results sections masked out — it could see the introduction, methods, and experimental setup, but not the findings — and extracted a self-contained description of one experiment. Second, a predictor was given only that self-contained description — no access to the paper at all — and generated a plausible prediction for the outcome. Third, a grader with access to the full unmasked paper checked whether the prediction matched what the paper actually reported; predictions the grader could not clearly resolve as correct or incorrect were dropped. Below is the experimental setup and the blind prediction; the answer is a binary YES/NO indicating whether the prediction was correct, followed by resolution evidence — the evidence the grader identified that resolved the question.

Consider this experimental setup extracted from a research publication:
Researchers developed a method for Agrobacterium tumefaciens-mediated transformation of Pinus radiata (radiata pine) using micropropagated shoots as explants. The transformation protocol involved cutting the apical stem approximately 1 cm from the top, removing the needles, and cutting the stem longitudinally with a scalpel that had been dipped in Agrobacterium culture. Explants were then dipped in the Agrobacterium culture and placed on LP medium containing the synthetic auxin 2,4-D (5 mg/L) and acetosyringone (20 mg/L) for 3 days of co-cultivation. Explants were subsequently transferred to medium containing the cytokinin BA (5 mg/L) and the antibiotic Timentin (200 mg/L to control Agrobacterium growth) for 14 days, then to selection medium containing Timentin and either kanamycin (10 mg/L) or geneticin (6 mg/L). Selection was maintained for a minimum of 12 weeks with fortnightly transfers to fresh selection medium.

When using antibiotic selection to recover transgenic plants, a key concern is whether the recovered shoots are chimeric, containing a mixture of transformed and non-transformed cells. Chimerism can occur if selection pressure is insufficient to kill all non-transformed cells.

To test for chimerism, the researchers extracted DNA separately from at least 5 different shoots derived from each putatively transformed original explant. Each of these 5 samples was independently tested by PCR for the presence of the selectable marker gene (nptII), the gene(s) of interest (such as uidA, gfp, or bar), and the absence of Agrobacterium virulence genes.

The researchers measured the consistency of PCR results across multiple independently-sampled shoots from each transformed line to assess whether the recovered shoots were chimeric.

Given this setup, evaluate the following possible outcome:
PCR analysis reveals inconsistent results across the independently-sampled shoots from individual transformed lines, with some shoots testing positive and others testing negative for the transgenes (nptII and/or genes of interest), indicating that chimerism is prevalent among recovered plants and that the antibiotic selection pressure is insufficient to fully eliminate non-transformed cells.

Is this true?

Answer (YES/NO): NO